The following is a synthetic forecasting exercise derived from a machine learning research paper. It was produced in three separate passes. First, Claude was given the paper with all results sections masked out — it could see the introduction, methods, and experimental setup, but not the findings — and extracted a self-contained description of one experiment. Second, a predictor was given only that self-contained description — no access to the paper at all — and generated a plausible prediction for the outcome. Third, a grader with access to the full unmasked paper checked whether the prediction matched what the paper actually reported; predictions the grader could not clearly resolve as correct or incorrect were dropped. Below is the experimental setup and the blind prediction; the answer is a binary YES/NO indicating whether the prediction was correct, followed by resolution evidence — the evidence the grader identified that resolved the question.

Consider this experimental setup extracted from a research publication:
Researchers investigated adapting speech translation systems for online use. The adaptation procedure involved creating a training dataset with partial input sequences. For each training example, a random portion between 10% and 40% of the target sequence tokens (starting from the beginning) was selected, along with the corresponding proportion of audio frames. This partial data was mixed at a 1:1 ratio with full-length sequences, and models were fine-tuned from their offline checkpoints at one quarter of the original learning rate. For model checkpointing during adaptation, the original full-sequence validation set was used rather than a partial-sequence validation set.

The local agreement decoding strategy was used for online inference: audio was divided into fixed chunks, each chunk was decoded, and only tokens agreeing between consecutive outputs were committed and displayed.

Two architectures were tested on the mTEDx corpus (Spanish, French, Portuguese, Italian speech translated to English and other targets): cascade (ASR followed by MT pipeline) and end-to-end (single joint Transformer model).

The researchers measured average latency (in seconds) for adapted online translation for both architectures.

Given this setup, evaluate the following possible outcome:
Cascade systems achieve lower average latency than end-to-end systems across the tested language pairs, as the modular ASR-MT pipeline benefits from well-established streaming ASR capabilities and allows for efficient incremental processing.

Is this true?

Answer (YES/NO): NO